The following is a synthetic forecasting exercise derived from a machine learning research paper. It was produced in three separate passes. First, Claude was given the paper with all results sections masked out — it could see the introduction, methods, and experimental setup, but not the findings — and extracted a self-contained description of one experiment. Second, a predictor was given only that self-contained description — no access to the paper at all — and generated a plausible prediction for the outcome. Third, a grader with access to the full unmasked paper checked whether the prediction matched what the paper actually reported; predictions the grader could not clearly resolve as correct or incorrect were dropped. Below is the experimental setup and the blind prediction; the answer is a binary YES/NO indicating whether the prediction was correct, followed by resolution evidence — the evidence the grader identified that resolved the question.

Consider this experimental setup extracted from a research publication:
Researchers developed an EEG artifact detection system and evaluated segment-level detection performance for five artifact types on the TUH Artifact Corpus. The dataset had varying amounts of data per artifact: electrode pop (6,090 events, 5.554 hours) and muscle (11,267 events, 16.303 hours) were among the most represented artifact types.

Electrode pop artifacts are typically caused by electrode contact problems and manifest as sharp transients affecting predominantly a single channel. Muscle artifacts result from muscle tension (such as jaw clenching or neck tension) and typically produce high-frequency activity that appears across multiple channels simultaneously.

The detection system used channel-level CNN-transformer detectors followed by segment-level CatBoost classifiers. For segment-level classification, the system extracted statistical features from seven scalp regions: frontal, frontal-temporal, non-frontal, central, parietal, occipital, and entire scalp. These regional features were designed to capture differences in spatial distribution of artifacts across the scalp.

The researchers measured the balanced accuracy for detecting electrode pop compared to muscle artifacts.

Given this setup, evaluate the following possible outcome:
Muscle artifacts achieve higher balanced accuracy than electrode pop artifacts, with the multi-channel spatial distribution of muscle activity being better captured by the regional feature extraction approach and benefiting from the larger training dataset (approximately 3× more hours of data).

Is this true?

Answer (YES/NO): YES